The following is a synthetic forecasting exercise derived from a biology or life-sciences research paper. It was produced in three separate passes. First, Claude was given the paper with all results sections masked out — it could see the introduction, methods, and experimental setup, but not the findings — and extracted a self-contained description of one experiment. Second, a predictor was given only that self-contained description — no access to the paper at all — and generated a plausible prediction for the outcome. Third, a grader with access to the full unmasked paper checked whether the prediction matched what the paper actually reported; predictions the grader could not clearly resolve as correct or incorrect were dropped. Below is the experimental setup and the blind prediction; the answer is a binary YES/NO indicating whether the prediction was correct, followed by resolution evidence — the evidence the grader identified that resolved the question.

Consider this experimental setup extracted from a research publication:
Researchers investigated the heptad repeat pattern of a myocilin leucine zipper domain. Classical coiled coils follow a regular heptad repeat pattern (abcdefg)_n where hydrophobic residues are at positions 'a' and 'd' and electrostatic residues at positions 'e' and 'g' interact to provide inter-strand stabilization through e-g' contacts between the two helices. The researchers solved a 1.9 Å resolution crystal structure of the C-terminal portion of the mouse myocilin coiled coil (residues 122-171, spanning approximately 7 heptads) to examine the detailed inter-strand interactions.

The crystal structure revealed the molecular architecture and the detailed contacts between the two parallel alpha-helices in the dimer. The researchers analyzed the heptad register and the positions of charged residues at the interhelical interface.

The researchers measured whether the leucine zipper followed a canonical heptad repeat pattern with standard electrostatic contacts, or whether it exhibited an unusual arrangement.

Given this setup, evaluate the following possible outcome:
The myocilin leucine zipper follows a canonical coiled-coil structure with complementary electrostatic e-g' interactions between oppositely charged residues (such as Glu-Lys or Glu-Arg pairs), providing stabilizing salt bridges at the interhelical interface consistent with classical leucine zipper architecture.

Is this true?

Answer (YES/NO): NO